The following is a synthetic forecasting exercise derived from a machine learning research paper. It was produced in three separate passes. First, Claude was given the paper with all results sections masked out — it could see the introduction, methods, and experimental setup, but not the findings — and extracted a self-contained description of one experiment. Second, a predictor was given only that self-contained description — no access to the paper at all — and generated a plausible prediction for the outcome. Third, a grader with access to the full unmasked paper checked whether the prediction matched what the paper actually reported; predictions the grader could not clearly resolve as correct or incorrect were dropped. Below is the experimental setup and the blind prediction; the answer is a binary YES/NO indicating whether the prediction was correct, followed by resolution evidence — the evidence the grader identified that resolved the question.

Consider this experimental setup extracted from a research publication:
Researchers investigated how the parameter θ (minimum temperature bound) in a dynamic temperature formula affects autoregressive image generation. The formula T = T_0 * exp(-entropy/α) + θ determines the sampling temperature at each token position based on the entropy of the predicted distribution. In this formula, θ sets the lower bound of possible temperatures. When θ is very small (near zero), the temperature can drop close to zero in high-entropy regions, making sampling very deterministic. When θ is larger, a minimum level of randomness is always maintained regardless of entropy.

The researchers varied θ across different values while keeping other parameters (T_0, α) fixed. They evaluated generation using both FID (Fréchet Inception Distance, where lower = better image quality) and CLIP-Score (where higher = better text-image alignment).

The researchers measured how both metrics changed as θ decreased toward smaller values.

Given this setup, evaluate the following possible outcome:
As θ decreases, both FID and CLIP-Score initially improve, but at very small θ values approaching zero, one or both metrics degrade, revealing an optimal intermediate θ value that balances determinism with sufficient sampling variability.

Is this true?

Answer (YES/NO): NO